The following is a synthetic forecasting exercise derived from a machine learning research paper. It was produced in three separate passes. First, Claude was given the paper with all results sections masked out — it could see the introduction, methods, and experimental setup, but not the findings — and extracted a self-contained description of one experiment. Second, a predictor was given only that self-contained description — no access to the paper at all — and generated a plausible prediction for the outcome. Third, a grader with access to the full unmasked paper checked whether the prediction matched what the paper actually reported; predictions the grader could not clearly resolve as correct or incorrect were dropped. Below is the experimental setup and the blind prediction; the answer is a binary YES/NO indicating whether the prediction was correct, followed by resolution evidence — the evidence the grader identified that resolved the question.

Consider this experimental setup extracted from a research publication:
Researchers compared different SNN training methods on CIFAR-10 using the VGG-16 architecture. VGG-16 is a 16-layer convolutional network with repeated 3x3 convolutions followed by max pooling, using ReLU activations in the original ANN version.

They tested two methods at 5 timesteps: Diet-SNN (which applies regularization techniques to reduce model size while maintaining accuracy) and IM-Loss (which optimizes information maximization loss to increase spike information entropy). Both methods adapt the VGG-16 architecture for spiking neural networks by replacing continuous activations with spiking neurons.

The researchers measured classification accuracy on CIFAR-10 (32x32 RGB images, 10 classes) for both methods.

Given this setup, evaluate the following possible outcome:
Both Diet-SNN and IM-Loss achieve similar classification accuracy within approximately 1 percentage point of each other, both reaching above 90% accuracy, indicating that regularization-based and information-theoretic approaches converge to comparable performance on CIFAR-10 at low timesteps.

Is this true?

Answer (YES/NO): YES